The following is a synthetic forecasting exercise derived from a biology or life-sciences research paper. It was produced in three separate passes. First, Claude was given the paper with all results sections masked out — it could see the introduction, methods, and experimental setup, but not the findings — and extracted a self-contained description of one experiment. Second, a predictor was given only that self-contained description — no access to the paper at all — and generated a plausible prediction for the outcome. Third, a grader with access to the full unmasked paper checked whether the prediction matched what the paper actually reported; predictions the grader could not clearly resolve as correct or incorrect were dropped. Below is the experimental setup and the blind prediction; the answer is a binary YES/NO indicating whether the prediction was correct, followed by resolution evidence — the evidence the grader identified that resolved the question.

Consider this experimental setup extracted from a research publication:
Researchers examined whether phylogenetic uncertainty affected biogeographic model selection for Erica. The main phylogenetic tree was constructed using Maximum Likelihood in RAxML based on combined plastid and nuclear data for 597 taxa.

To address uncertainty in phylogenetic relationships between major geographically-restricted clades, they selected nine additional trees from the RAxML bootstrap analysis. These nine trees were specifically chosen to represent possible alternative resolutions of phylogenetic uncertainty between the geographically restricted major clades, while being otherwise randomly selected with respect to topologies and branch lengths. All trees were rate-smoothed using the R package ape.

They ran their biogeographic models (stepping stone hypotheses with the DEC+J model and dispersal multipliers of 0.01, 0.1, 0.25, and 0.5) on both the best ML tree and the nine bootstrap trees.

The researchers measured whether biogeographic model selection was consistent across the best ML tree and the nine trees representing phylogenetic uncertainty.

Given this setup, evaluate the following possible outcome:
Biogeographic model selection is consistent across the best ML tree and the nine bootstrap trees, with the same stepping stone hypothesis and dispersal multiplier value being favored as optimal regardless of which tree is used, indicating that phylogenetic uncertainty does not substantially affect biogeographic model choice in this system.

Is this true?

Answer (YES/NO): NO